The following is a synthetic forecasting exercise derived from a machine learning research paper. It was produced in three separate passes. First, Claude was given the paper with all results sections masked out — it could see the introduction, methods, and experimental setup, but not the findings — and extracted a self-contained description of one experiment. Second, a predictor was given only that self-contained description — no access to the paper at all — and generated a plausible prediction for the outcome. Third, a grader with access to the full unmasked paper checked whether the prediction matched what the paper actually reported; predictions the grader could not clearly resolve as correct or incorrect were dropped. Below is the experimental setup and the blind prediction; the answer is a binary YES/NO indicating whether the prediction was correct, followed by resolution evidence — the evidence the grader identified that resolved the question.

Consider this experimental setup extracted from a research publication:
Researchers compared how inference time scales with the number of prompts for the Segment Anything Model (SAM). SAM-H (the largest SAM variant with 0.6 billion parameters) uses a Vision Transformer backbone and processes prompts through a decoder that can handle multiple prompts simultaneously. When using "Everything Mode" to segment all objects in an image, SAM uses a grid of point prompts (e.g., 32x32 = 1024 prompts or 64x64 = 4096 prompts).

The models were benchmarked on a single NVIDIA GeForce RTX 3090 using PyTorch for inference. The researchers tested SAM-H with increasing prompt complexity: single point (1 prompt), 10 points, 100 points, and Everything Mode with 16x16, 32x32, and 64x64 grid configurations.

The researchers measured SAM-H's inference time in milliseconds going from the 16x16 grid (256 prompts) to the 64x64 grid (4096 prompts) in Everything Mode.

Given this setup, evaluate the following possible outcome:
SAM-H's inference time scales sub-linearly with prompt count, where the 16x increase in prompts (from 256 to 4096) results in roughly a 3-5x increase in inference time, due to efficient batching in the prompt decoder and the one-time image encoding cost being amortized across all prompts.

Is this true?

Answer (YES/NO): NO